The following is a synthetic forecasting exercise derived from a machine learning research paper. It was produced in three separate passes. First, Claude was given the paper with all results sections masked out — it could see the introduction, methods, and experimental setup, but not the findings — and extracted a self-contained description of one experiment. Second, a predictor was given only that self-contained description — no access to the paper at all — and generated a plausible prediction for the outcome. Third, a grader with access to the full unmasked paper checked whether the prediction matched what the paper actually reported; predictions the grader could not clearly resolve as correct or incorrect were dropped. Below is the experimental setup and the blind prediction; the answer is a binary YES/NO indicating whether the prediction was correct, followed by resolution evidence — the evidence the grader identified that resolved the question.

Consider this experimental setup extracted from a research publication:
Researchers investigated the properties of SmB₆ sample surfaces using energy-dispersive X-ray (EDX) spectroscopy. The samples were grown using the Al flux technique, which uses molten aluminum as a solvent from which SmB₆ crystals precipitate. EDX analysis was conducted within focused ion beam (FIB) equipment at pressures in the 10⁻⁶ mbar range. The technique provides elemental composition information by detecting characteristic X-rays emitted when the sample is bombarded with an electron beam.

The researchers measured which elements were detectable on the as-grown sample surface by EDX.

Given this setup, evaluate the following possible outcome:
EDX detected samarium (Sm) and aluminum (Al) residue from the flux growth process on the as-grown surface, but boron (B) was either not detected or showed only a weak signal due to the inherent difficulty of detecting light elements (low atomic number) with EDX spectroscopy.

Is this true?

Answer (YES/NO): NO